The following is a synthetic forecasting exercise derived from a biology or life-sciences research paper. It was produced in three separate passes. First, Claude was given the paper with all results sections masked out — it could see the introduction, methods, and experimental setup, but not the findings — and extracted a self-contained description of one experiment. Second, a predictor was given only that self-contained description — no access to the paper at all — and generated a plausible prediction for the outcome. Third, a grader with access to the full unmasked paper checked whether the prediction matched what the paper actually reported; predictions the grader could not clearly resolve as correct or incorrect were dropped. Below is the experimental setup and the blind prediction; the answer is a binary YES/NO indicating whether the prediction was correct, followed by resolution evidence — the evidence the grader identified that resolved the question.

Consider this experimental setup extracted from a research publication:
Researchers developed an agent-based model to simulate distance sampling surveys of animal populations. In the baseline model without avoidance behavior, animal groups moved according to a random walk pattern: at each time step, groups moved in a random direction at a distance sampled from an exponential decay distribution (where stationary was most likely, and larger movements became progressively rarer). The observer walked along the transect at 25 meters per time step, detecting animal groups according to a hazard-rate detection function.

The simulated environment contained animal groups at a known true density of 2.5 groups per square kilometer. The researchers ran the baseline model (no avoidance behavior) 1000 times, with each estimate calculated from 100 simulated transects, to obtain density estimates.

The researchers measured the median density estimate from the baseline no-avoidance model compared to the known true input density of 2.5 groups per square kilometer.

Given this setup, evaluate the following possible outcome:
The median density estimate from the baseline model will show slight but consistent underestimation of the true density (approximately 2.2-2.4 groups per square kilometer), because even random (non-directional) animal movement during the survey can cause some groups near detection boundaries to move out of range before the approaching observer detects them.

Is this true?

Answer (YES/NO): NO